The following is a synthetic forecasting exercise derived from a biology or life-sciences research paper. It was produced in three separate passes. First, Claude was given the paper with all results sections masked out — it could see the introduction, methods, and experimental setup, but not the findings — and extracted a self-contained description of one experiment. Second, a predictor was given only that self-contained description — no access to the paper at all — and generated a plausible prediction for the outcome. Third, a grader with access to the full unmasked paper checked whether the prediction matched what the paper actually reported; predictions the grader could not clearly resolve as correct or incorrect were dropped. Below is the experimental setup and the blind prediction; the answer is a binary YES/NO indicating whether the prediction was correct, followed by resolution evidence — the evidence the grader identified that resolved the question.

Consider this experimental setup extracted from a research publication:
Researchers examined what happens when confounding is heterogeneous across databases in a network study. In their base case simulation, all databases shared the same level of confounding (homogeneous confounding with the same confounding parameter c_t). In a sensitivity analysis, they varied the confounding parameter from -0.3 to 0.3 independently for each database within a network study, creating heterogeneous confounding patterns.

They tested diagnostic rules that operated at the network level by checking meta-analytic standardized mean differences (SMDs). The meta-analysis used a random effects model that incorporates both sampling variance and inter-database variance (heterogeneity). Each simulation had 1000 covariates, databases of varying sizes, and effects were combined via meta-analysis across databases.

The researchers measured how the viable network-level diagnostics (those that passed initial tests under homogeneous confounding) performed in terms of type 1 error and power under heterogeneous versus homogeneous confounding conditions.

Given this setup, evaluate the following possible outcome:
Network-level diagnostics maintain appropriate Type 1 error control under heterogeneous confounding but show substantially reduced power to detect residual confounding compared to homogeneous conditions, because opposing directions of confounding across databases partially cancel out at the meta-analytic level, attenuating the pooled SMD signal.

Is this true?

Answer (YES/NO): NO